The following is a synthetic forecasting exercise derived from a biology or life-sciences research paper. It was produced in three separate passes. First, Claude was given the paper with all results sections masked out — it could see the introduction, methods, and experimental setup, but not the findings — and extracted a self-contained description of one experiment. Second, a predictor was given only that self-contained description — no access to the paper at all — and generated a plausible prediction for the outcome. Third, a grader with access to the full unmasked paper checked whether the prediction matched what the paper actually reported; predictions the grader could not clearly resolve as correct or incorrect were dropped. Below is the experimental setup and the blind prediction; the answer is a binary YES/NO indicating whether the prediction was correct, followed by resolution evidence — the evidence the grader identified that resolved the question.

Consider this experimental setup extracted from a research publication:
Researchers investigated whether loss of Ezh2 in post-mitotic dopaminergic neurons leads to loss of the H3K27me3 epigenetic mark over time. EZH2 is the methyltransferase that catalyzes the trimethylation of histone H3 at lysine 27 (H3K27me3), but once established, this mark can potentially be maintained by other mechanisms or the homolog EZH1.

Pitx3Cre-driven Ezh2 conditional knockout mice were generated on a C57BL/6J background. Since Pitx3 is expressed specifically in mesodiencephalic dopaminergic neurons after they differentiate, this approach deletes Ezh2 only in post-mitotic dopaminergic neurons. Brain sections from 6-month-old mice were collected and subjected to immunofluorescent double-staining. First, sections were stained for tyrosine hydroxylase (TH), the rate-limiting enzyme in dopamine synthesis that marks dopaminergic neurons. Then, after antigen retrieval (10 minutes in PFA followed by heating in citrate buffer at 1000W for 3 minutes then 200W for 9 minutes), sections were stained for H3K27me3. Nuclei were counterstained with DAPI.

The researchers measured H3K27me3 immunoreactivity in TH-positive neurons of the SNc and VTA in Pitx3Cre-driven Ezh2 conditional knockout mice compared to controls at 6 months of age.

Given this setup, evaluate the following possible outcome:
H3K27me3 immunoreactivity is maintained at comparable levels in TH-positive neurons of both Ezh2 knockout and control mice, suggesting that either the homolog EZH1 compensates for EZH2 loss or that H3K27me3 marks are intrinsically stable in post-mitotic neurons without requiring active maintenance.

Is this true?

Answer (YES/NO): YES